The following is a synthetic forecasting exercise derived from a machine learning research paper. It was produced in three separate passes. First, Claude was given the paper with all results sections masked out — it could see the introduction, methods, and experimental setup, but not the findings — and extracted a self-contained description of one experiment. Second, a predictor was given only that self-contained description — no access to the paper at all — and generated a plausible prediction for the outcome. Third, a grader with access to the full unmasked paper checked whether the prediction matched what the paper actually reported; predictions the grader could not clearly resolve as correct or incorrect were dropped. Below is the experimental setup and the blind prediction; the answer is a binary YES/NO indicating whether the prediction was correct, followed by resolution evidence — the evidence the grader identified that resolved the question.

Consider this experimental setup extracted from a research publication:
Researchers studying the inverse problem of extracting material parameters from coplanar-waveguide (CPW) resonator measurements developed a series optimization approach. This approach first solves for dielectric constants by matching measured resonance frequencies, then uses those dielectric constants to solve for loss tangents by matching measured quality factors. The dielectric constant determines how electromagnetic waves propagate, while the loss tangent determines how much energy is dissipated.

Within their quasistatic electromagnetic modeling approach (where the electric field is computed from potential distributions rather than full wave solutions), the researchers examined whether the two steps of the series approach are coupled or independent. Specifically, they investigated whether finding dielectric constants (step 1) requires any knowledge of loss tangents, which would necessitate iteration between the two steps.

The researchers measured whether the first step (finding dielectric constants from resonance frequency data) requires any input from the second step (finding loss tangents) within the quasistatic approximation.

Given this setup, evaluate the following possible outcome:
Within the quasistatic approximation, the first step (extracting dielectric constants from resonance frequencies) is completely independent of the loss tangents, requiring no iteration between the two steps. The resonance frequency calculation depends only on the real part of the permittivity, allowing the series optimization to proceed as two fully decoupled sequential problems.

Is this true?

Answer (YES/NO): YES